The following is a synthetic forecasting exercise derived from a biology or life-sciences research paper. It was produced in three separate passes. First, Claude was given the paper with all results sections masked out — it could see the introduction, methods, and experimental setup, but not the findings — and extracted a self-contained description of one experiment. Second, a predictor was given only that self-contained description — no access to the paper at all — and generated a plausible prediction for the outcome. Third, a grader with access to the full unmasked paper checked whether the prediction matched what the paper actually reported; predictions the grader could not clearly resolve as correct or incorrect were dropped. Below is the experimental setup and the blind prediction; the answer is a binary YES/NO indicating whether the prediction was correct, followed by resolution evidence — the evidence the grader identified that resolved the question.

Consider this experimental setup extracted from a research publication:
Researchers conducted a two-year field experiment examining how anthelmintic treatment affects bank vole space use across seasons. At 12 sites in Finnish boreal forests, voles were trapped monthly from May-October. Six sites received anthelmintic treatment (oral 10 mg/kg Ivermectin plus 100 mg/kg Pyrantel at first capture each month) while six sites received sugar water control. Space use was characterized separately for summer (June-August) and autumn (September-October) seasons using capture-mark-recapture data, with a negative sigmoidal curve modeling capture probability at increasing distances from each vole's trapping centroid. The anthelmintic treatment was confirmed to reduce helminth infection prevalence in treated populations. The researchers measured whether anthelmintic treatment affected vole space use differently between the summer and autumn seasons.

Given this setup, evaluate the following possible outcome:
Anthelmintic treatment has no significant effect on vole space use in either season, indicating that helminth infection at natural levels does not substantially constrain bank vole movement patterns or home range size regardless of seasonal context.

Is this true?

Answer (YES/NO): NO